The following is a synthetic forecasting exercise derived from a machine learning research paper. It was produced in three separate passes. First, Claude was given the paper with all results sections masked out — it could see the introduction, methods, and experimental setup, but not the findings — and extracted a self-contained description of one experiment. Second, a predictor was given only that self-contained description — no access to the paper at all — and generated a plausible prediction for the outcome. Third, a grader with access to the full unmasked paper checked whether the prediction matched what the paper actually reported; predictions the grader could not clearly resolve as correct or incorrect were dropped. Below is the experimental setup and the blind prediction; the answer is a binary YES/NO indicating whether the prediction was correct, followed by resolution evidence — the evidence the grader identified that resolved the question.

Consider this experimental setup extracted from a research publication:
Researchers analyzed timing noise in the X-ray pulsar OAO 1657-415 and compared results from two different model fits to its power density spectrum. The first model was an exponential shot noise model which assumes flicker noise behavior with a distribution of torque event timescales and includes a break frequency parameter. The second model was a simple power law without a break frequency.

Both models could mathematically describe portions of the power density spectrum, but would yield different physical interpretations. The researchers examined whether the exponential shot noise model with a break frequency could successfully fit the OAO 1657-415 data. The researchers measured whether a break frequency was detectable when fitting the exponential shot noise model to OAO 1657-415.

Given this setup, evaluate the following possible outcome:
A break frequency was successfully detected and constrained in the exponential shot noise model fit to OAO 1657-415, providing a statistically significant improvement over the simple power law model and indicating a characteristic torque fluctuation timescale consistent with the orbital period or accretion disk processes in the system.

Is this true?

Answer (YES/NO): NO